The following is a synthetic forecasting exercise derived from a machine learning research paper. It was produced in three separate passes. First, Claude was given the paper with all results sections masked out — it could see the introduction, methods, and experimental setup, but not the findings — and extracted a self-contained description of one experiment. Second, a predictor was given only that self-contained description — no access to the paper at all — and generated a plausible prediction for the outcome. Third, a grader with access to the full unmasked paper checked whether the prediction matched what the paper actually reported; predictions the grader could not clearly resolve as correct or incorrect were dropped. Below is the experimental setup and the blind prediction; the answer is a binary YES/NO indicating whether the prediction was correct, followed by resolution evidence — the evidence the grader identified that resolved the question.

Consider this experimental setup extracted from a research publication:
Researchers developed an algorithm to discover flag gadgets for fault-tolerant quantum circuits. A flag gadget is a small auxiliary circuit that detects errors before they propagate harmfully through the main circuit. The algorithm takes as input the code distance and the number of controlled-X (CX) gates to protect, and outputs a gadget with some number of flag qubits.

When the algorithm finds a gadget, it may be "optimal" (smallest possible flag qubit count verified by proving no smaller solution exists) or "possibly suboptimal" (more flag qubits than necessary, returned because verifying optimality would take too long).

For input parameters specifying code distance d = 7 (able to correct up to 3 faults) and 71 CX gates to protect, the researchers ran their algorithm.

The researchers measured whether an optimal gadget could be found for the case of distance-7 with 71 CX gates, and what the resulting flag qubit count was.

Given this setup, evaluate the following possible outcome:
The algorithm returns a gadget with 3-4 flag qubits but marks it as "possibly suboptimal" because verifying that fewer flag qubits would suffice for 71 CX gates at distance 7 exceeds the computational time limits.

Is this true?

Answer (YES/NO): NO